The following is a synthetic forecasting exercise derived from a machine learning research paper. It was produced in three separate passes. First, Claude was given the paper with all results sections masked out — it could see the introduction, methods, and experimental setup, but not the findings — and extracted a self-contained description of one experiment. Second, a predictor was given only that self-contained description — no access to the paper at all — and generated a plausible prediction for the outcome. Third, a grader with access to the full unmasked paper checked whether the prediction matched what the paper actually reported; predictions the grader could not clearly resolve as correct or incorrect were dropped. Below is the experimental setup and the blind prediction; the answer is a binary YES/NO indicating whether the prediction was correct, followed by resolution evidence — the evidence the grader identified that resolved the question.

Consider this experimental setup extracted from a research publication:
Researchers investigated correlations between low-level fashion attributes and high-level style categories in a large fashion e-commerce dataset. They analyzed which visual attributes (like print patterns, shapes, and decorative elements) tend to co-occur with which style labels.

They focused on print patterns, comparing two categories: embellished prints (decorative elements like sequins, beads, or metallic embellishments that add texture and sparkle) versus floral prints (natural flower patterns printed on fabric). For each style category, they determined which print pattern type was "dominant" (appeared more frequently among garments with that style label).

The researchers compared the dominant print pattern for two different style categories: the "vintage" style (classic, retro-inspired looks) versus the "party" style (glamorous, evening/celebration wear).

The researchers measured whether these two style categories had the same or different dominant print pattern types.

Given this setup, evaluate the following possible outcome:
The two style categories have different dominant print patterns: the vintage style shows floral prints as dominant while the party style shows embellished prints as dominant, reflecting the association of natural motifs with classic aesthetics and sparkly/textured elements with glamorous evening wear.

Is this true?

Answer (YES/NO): YES